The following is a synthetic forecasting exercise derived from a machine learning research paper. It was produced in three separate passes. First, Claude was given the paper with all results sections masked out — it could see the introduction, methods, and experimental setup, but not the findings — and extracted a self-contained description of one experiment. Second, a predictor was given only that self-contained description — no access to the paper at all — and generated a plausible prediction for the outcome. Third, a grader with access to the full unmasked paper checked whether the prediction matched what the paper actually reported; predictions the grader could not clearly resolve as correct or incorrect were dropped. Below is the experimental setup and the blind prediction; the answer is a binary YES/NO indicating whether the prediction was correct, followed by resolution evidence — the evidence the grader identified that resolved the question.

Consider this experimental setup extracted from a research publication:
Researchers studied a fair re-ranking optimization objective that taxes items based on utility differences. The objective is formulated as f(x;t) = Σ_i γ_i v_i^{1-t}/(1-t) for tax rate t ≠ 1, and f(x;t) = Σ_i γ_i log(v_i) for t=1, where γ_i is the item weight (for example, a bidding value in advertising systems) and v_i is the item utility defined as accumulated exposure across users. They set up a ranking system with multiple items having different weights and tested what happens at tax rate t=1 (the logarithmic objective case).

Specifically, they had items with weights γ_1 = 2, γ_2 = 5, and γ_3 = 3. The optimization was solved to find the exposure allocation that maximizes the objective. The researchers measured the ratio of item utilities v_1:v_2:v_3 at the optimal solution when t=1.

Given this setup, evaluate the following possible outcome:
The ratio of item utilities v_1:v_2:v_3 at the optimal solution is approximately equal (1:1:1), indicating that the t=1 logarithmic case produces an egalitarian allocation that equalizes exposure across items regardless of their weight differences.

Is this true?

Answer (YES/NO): NO